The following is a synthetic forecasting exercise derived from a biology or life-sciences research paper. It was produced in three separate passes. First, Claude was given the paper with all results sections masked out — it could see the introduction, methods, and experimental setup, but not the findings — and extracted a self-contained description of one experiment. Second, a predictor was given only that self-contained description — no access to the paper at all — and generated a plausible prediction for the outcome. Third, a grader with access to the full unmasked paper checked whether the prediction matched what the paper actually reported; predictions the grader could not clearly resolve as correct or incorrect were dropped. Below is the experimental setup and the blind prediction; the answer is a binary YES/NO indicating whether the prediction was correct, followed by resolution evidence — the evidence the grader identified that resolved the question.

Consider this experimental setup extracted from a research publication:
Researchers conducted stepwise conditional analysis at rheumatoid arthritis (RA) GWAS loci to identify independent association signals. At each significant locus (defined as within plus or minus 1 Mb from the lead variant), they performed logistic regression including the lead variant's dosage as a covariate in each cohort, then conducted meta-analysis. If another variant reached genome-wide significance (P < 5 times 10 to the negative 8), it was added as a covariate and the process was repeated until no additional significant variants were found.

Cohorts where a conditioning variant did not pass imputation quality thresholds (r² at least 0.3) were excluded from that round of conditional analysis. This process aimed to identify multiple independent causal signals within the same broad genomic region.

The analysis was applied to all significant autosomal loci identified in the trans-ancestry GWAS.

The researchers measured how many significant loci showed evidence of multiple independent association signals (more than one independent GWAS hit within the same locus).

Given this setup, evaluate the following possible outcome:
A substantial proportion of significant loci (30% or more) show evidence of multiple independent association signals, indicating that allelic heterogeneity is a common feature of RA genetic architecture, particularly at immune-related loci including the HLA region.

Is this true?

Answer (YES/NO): NO